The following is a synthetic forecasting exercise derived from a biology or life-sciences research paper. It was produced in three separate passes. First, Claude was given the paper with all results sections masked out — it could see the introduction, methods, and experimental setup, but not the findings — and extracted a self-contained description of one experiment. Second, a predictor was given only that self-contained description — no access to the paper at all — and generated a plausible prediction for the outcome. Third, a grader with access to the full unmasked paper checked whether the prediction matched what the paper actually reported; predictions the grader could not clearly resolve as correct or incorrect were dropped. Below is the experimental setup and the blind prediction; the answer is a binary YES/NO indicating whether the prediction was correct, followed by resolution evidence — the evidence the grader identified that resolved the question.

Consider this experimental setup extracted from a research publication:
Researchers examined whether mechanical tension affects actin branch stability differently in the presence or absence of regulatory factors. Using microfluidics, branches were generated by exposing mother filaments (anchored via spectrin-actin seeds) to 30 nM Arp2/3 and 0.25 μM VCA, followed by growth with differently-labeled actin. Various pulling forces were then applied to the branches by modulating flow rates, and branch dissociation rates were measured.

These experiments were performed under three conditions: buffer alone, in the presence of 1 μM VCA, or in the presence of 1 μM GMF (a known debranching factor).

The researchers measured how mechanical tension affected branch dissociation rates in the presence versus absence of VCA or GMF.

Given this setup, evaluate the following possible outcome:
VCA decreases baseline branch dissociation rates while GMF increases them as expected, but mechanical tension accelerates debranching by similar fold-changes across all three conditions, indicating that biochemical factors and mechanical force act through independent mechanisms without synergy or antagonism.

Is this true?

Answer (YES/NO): NO